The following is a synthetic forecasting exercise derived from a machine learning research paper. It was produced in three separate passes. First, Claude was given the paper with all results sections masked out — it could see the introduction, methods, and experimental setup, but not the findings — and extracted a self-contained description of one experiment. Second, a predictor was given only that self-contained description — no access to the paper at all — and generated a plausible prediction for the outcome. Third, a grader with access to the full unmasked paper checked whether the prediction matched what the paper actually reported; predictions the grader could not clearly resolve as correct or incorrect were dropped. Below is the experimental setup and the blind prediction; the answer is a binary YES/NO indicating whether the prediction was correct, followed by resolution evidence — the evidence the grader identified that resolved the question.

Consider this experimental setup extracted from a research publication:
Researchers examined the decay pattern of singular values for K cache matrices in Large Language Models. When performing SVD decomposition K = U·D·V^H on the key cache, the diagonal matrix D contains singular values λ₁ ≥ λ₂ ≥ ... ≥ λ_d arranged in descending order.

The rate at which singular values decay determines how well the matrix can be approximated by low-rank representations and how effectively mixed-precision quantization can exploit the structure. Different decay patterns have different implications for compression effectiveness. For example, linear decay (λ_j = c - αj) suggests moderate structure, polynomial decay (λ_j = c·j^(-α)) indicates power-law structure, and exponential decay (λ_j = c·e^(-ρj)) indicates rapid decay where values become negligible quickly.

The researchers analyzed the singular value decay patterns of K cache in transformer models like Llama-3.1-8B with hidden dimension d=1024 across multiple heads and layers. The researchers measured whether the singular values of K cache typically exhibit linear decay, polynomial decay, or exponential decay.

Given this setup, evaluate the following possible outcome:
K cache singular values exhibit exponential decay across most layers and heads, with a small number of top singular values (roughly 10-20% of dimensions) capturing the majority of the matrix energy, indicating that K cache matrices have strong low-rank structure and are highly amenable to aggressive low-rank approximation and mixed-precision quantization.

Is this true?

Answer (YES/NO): YES